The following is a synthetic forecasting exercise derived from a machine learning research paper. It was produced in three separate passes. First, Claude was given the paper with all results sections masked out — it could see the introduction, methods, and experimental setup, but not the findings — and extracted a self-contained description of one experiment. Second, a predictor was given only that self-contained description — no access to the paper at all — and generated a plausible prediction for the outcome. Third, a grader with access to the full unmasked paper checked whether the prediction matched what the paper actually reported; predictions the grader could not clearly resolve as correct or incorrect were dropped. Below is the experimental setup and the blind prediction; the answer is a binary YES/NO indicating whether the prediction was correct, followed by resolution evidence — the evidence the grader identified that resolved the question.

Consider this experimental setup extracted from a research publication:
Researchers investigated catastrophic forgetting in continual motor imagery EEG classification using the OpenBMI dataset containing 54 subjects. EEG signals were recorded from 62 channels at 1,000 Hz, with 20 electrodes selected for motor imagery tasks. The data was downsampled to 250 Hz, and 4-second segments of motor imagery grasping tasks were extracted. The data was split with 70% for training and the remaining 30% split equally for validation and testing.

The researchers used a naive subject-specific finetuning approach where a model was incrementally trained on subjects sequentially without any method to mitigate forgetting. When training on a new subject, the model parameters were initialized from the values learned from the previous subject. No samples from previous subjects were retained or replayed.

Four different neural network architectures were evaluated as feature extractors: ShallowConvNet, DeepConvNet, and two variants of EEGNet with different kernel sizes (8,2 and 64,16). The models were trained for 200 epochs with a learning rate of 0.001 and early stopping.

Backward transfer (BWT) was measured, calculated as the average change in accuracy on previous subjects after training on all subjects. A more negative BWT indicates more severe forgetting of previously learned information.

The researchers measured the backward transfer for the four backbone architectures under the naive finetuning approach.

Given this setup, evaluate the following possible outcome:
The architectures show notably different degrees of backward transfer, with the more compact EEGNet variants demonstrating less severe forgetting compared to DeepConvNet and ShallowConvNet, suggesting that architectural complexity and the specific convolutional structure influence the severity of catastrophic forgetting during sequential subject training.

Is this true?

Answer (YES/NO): NO